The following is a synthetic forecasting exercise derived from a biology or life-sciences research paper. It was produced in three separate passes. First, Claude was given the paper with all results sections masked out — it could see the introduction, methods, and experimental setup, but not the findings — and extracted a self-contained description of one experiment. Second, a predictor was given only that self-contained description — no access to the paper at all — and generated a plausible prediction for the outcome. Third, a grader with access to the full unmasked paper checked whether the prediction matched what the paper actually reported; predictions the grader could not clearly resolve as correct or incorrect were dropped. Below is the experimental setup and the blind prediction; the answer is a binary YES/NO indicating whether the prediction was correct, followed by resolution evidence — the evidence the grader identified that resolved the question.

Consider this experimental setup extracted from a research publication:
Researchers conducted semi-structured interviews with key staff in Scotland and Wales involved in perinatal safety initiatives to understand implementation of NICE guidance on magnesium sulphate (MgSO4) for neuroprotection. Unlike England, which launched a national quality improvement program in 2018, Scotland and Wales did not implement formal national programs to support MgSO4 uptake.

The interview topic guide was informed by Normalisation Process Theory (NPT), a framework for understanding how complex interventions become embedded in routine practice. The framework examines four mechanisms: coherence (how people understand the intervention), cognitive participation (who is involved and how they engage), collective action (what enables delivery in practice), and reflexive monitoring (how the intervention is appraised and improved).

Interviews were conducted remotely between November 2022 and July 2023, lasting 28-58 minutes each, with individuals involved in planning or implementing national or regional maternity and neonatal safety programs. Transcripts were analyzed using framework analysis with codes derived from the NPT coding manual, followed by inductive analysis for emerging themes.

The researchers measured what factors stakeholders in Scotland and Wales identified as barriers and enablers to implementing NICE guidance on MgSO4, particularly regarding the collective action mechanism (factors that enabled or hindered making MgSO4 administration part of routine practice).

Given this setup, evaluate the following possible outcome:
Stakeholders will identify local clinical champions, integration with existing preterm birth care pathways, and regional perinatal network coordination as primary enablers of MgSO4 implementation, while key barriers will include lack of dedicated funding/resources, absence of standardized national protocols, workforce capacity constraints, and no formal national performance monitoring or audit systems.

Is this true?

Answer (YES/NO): NO